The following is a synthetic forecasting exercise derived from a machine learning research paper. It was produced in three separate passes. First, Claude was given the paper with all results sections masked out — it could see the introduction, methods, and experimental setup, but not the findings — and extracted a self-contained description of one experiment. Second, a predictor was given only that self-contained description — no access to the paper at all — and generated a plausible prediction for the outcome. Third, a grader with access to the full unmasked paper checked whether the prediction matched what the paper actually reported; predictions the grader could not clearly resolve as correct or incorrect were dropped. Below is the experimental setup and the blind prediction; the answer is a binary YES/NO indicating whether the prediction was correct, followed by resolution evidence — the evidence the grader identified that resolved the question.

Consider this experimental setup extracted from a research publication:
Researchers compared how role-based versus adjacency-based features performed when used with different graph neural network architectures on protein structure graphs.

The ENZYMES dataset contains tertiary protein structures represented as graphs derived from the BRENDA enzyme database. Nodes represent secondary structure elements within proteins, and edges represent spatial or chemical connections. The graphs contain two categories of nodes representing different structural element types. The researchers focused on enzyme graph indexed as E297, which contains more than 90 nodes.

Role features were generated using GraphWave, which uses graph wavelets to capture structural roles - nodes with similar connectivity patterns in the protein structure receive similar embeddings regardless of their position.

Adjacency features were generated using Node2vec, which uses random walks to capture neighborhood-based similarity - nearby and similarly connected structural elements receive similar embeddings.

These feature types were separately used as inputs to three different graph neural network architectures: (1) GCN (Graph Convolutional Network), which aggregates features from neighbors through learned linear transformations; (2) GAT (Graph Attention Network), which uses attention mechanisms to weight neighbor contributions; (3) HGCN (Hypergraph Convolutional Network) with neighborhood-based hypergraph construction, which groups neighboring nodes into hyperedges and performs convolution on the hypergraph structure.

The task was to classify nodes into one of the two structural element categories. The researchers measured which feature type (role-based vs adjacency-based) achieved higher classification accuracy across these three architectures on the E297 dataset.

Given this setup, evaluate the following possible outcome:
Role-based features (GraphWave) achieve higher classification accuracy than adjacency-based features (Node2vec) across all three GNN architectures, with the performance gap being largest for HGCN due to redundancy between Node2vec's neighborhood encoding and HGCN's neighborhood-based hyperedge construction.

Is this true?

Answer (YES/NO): NO